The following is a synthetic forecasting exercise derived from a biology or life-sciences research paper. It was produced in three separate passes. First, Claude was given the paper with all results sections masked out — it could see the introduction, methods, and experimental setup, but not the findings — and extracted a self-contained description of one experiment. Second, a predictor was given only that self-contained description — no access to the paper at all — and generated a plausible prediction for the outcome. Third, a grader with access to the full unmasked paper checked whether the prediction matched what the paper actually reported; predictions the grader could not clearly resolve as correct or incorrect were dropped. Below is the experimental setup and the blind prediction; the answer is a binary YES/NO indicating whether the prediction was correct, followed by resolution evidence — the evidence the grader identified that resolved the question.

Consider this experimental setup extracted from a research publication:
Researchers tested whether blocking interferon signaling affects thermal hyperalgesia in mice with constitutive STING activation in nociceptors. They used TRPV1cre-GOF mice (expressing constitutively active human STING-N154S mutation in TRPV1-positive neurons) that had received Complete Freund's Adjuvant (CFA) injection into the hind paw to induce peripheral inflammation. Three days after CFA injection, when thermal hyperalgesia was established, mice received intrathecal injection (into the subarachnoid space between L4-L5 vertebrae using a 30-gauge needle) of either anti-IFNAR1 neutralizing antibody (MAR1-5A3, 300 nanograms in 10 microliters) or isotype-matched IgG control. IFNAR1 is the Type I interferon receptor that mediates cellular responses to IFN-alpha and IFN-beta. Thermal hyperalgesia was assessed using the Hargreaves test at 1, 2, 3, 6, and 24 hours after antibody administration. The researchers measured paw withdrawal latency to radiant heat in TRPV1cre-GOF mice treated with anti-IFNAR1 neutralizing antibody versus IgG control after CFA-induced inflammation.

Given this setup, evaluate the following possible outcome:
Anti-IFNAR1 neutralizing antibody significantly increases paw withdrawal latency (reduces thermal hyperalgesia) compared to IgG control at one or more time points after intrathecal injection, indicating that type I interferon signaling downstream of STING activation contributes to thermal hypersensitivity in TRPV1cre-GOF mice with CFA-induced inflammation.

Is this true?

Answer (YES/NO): NO